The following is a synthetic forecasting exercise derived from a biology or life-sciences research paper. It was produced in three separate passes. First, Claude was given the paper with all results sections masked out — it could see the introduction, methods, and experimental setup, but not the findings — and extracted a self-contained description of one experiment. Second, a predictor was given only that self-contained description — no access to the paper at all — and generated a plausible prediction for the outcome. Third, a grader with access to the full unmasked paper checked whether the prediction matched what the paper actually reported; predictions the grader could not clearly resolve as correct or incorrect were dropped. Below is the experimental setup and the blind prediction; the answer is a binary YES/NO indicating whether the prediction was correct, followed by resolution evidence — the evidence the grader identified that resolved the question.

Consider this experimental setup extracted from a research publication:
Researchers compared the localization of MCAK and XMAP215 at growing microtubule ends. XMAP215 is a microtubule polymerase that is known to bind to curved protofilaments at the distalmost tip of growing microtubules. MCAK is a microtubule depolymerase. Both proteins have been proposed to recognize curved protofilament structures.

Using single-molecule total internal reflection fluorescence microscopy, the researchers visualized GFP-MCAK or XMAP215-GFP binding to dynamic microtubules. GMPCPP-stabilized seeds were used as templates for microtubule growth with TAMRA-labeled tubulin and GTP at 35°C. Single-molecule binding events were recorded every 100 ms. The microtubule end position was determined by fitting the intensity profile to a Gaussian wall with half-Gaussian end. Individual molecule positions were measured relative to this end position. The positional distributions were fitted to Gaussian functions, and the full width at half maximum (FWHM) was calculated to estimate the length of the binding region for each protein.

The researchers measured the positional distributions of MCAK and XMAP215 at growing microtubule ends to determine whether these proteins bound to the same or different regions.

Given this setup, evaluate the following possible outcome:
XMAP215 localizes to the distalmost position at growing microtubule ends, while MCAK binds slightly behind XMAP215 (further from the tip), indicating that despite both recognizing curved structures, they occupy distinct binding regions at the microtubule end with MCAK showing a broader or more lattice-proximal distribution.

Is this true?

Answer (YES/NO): NO